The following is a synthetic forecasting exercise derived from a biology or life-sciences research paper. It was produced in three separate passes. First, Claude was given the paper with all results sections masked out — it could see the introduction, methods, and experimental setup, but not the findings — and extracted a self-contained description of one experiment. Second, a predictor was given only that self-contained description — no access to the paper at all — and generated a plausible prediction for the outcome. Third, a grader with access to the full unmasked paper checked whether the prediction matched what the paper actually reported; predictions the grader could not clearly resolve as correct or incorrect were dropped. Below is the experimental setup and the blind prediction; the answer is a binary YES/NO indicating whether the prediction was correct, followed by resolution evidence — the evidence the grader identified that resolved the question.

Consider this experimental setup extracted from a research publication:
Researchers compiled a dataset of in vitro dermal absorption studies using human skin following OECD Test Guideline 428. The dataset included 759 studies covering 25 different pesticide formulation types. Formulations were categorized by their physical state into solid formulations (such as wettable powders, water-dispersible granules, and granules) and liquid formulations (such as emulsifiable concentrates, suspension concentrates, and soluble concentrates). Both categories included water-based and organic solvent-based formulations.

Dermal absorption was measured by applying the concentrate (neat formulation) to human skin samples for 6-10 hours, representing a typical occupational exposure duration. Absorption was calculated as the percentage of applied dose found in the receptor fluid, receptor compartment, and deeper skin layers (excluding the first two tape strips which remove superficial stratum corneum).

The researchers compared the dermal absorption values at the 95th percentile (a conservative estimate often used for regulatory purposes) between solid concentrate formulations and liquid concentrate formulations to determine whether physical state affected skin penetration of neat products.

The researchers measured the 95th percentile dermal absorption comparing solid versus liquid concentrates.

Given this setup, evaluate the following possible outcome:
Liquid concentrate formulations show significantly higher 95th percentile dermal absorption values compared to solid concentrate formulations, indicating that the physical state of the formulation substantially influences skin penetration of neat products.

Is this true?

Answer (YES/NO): YES